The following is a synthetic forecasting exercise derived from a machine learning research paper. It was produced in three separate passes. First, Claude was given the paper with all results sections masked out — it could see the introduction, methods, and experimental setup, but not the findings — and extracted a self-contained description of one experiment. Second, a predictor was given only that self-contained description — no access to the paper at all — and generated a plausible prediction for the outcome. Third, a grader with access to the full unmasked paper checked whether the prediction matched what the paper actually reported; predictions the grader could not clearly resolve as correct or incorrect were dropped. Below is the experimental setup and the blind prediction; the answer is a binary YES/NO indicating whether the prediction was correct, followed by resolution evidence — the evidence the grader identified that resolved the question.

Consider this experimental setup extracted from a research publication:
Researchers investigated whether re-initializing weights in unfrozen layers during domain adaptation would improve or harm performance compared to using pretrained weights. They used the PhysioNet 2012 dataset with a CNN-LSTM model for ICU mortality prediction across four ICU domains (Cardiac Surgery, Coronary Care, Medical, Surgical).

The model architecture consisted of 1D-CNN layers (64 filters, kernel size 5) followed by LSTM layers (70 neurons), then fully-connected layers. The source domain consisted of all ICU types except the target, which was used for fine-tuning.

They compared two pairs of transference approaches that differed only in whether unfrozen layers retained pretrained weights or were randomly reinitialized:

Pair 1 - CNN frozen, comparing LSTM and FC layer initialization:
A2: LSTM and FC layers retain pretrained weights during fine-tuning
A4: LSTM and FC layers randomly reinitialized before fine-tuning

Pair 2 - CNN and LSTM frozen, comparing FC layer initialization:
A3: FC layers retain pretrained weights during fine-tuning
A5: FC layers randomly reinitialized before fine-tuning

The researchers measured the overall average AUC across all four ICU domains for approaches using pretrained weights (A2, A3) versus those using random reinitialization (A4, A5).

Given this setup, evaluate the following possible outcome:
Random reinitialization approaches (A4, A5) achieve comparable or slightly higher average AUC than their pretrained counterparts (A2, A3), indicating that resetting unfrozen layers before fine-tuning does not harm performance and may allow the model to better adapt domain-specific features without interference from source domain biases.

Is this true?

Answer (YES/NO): NO